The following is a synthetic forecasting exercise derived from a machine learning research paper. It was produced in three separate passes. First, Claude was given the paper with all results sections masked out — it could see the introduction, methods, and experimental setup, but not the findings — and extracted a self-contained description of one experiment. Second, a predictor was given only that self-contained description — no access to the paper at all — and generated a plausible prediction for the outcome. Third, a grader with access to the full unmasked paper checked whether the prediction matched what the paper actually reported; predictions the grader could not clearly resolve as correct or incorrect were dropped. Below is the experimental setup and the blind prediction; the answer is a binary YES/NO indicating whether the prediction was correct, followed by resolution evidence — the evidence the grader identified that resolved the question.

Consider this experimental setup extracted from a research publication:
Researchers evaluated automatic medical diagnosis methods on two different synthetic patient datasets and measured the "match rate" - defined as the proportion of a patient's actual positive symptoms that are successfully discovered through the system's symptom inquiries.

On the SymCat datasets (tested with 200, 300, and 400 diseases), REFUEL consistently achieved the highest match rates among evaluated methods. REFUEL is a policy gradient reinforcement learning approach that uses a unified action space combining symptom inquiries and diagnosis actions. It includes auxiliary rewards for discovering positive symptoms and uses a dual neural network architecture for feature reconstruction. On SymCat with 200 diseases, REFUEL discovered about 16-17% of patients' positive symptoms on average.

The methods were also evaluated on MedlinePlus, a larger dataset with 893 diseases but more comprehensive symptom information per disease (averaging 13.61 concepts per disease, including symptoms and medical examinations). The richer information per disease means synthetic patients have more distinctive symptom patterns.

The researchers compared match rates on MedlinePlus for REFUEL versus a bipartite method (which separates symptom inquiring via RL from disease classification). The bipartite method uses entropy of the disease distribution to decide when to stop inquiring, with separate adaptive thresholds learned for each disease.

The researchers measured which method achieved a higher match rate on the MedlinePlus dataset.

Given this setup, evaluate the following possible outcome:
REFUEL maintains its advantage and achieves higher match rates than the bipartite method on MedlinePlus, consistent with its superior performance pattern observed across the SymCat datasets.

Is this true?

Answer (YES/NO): NO